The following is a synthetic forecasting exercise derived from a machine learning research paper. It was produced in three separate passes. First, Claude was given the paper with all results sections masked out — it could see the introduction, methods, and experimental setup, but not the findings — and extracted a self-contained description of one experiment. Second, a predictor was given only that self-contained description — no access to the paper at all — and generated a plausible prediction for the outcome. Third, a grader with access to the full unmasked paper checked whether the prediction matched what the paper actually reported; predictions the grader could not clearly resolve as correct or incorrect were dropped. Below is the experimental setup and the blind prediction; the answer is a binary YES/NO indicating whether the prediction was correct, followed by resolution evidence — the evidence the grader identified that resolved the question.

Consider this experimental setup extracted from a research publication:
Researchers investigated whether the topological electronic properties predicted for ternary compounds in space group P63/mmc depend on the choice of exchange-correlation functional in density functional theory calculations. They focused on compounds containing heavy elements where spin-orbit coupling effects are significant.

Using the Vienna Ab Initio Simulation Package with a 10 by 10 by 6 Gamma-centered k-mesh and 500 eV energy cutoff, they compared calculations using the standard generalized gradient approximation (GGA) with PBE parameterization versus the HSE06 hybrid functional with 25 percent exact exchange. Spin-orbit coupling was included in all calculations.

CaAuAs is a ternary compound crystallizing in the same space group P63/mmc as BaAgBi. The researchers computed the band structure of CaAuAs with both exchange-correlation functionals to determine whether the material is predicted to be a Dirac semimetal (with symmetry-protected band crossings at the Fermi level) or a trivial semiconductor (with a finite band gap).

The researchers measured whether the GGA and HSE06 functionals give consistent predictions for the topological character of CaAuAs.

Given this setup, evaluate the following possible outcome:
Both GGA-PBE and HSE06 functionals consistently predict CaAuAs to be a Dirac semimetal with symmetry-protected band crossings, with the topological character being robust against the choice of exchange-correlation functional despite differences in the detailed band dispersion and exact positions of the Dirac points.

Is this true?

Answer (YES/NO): NO